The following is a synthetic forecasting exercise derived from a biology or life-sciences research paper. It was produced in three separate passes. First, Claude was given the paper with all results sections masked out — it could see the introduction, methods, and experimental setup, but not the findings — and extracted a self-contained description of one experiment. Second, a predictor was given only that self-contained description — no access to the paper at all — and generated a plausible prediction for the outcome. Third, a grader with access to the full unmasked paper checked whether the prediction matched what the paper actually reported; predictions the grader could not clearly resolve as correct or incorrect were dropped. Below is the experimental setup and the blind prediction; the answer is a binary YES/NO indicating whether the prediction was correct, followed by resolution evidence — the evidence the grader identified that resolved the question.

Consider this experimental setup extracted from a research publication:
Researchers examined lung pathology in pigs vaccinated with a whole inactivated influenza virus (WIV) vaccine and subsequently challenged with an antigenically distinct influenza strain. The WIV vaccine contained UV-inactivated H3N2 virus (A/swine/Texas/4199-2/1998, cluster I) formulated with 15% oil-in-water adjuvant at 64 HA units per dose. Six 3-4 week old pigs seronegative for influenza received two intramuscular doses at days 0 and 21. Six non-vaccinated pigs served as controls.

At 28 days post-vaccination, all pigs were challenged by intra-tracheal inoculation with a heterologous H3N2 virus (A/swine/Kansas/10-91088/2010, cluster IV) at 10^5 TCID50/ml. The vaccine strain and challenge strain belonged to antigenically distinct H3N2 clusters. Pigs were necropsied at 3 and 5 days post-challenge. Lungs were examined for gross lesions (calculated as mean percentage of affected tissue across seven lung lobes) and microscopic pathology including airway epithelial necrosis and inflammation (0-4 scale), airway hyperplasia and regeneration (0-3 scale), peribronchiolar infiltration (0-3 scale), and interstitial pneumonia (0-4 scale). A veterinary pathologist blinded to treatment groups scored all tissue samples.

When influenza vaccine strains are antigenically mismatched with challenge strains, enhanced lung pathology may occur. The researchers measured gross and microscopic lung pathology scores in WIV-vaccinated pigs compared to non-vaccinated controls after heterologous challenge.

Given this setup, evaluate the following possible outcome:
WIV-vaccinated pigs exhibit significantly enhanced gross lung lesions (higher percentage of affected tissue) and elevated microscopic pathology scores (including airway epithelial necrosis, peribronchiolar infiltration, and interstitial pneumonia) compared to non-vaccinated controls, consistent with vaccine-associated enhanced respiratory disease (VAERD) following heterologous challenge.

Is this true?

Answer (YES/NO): NO